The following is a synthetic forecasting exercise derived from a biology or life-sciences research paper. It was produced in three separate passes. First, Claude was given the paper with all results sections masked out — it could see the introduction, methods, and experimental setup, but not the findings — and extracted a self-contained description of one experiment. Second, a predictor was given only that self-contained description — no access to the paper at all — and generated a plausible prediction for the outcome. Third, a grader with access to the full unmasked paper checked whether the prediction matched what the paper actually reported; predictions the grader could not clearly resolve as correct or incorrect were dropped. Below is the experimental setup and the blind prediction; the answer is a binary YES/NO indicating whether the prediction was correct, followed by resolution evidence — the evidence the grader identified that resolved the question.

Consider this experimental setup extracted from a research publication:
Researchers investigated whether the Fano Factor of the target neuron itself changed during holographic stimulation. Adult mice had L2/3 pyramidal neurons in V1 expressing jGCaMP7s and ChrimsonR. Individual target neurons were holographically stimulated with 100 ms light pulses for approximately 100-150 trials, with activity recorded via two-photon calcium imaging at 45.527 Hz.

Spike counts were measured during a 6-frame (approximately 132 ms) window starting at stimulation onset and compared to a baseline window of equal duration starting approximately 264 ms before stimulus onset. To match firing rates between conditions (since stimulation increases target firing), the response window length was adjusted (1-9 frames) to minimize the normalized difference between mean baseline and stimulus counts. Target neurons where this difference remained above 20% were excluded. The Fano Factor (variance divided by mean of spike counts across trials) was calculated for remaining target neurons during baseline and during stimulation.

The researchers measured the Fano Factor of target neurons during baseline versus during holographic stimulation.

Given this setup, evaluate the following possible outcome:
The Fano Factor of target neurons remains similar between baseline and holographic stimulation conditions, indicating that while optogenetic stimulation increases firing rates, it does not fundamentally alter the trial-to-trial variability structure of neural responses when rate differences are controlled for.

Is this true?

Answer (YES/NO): NO